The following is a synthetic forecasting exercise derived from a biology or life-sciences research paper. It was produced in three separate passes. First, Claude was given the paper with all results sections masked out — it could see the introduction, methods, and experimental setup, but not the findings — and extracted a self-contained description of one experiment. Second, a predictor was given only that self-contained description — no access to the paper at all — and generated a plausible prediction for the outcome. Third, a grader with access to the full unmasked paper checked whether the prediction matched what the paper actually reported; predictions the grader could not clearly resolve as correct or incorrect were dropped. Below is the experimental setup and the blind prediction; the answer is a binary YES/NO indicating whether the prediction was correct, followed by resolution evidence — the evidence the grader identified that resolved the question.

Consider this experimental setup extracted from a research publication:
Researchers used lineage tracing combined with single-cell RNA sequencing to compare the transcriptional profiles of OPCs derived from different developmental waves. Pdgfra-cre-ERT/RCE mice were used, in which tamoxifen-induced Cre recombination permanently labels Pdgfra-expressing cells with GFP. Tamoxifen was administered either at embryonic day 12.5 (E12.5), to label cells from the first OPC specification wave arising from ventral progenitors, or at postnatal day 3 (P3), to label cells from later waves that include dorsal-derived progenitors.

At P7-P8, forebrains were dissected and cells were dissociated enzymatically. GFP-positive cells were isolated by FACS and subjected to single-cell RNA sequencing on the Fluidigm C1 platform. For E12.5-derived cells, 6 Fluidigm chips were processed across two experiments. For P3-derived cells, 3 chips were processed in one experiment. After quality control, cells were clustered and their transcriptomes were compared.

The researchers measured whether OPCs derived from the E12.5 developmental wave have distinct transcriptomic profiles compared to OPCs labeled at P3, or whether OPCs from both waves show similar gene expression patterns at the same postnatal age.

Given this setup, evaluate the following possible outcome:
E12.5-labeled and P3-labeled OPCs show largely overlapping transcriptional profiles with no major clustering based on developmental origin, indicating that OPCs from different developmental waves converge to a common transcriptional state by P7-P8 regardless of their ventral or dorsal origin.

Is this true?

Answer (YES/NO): YES